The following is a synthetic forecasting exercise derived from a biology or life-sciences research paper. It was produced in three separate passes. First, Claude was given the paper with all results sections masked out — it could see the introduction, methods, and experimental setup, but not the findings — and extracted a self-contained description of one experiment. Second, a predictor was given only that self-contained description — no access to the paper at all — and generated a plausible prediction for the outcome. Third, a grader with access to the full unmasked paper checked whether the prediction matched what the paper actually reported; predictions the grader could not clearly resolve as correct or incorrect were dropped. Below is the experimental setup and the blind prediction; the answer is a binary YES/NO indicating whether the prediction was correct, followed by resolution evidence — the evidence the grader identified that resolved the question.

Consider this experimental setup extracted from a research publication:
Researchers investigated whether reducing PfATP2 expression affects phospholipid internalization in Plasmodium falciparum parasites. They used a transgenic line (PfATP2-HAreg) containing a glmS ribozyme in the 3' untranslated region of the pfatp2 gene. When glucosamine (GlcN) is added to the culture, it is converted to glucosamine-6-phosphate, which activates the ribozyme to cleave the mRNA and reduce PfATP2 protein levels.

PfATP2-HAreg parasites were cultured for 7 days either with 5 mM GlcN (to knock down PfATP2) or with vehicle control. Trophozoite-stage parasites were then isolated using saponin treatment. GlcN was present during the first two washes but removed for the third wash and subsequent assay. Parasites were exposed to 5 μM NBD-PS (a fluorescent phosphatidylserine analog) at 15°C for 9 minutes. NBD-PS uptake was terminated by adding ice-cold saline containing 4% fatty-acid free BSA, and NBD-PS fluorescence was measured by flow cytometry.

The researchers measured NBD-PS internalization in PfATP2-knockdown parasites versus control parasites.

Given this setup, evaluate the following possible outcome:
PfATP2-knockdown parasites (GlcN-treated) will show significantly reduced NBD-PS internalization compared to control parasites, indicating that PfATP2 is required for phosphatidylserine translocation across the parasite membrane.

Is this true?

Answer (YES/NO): YES